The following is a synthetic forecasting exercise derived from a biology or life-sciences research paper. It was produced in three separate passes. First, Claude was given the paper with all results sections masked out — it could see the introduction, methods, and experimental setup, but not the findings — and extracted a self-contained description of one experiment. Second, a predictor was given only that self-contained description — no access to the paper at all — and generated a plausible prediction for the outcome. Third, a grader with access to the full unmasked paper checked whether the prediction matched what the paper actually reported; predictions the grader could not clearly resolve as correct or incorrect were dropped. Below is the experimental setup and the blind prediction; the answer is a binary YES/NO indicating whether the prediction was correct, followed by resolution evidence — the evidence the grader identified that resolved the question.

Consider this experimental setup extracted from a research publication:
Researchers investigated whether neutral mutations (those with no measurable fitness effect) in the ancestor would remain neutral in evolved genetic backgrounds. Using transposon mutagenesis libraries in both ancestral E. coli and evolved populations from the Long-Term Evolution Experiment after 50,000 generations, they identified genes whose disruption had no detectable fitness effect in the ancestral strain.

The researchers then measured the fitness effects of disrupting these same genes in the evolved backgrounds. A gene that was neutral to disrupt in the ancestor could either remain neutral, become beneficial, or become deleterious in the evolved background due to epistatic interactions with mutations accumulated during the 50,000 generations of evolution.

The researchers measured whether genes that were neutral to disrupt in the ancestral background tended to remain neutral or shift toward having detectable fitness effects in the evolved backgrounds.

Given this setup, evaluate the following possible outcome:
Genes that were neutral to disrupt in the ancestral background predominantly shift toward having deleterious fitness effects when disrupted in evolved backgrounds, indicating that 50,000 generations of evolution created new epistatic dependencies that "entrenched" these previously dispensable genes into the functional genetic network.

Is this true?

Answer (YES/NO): NO